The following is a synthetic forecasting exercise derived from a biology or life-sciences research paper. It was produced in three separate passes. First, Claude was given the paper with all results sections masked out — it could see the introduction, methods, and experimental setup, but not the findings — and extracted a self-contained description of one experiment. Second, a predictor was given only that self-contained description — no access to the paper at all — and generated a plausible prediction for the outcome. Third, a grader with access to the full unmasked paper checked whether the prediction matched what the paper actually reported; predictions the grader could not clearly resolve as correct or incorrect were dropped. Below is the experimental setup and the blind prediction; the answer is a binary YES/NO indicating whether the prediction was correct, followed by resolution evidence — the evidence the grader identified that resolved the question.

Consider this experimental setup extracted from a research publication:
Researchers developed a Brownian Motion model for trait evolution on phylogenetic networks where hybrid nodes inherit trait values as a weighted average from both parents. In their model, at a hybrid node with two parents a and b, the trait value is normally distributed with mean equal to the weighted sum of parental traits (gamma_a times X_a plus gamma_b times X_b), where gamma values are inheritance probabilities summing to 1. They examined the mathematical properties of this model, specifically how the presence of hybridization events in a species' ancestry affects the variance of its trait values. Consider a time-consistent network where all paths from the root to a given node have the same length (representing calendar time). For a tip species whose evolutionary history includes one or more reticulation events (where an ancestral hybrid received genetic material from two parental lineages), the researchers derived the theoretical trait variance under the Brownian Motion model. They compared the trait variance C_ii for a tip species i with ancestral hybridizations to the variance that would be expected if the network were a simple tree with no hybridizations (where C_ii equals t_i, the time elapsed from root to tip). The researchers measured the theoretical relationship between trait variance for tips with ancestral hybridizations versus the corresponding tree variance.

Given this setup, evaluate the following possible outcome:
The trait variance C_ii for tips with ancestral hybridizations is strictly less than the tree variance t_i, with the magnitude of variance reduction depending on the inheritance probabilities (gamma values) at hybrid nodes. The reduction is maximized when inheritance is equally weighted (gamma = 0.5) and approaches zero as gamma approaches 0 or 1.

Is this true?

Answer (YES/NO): NO